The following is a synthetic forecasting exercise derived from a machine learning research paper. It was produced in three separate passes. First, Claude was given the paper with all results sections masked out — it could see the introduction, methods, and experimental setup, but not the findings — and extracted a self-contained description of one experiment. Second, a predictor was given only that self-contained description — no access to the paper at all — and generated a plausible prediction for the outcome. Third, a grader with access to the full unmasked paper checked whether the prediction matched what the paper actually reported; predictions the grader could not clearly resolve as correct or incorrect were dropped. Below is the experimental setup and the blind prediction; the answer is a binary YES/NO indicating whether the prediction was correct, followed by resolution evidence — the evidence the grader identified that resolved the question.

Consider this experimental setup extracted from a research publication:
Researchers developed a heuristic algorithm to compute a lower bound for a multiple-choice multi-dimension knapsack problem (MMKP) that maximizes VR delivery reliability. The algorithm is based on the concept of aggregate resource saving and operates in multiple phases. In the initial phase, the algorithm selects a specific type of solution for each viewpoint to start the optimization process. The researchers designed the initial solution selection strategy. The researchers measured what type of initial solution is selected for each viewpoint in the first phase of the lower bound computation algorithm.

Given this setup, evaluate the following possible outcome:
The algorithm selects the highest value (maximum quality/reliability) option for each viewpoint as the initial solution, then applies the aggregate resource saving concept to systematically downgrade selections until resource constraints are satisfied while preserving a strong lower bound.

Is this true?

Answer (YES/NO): NO